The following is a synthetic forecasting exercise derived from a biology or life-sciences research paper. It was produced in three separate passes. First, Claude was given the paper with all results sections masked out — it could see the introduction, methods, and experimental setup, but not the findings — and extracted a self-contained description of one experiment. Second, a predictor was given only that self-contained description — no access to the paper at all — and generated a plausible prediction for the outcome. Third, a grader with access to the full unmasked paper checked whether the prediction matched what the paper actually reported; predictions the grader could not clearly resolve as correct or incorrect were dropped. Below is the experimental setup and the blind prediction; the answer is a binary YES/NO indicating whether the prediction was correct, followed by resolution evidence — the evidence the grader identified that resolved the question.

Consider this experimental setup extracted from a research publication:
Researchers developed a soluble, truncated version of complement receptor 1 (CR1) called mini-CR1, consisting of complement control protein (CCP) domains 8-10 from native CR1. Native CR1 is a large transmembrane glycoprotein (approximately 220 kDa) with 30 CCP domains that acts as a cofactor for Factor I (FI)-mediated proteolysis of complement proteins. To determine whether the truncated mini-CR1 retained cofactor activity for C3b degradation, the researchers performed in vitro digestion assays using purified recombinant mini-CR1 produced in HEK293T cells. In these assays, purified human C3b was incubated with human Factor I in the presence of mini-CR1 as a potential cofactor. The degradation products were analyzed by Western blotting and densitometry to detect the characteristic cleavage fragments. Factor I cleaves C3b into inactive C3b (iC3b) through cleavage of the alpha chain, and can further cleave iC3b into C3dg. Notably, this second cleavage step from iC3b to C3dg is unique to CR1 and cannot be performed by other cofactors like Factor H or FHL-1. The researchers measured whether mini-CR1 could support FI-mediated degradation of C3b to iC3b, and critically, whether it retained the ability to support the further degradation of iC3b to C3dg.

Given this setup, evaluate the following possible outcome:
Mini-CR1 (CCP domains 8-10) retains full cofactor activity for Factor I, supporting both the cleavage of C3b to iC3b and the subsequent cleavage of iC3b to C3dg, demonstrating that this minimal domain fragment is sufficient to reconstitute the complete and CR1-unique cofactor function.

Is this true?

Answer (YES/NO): YES